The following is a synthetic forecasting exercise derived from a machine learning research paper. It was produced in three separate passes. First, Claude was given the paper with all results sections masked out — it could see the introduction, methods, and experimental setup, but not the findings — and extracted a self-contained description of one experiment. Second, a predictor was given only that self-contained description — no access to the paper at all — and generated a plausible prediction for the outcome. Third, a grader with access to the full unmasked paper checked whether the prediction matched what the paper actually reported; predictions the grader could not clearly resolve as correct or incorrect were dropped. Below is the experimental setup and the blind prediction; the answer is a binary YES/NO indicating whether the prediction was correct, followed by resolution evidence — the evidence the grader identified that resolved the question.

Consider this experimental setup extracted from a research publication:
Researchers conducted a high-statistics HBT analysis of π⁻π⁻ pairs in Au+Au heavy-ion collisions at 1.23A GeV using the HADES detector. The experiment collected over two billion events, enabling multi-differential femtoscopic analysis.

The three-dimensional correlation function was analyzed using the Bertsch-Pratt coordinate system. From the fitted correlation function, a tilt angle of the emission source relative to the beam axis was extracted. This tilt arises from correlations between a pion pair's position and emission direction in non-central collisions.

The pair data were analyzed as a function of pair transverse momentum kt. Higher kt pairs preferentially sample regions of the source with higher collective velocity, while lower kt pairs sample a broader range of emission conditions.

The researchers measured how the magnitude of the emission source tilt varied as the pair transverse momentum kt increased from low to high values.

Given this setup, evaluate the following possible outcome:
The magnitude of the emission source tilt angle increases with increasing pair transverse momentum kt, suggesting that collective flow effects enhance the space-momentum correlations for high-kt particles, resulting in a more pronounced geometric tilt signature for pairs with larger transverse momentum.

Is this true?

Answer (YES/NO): NO